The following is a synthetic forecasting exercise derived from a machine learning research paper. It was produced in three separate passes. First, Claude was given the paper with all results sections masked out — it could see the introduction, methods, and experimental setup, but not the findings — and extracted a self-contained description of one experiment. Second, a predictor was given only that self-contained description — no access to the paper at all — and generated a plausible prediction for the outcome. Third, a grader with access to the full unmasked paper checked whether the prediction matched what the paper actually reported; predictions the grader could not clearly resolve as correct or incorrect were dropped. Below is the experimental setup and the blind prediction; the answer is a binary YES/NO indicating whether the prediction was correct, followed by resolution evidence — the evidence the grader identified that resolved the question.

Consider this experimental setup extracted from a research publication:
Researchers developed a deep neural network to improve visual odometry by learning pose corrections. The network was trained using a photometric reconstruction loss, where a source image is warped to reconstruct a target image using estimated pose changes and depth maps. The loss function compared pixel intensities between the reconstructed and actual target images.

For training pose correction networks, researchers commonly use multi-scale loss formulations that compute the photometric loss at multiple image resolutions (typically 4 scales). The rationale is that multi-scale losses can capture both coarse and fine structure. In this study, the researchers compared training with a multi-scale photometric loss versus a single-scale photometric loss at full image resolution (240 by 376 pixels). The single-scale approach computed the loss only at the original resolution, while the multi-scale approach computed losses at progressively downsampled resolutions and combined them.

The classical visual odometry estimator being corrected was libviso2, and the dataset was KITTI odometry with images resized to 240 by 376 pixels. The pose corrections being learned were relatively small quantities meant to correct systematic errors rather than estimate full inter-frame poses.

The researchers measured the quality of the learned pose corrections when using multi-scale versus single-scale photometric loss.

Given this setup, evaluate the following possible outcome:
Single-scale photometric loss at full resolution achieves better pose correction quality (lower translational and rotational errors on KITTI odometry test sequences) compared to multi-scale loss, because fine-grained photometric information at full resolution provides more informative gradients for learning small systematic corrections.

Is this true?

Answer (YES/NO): YES